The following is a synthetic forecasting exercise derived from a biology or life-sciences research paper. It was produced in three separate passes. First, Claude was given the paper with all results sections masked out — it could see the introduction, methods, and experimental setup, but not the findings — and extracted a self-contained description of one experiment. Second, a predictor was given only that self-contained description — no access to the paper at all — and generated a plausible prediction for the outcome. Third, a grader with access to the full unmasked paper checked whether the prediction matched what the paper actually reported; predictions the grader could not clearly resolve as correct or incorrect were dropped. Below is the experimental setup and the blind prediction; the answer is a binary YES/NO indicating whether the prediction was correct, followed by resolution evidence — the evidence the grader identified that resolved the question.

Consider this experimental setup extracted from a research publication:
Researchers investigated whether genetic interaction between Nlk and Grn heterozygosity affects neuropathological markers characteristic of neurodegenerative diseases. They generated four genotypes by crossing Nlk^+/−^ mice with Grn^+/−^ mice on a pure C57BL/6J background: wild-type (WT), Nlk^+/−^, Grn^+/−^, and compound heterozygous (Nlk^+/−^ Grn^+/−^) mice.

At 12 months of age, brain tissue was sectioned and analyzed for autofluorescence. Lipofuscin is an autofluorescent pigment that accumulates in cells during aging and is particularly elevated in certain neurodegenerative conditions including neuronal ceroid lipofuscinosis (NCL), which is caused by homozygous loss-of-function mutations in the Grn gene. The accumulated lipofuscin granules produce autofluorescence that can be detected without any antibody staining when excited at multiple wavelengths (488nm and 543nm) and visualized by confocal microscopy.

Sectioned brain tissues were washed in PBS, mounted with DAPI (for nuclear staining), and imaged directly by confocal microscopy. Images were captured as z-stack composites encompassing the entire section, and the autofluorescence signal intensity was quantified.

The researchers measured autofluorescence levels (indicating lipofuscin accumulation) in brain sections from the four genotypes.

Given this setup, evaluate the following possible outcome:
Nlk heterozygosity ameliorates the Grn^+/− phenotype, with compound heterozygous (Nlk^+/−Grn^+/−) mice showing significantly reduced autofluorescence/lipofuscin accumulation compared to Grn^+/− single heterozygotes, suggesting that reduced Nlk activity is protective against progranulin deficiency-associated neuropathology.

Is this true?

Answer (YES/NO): NO